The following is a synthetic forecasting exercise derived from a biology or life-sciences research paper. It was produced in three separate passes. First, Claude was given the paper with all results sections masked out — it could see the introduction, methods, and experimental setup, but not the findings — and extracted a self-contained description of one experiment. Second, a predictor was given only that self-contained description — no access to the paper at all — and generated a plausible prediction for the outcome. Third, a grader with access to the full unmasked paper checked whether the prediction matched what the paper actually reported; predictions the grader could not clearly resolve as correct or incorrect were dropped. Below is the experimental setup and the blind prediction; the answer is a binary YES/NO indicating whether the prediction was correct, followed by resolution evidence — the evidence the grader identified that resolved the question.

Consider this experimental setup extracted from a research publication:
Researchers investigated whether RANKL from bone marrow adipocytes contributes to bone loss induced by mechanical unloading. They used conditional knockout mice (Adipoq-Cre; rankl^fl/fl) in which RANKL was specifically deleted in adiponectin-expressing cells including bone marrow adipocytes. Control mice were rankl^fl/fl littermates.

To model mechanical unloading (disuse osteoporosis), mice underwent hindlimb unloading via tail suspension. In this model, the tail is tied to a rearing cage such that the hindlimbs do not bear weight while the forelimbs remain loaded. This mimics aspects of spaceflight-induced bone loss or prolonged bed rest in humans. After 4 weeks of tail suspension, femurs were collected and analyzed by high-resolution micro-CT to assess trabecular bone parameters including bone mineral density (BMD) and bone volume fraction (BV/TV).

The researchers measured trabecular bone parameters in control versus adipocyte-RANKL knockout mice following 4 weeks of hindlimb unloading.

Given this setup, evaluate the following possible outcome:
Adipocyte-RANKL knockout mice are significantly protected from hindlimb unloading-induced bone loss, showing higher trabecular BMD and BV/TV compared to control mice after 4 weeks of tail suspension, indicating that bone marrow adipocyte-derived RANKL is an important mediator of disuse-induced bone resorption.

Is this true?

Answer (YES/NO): NO